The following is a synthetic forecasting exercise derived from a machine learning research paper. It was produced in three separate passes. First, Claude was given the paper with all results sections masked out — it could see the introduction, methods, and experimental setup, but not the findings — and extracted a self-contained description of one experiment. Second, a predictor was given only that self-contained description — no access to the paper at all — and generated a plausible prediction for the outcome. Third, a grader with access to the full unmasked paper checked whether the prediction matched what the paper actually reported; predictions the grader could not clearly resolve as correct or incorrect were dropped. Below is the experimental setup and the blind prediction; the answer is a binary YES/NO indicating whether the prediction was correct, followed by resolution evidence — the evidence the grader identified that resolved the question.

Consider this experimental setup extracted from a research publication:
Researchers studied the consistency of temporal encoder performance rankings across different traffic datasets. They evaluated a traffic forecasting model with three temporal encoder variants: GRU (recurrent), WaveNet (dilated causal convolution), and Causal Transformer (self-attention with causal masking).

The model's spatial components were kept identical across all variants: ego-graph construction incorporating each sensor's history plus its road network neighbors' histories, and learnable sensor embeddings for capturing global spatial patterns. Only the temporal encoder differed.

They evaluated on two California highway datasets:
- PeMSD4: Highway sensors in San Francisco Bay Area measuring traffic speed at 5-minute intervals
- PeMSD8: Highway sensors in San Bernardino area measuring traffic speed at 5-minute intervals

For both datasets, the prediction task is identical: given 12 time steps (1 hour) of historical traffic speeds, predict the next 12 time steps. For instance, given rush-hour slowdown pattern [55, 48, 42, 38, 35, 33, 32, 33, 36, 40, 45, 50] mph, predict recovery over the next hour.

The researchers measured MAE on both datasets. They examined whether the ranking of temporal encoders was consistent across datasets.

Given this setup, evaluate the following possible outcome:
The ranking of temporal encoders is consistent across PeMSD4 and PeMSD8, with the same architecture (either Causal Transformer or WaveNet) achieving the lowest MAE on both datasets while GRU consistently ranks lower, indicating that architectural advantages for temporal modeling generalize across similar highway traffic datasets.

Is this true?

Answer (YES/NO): NO